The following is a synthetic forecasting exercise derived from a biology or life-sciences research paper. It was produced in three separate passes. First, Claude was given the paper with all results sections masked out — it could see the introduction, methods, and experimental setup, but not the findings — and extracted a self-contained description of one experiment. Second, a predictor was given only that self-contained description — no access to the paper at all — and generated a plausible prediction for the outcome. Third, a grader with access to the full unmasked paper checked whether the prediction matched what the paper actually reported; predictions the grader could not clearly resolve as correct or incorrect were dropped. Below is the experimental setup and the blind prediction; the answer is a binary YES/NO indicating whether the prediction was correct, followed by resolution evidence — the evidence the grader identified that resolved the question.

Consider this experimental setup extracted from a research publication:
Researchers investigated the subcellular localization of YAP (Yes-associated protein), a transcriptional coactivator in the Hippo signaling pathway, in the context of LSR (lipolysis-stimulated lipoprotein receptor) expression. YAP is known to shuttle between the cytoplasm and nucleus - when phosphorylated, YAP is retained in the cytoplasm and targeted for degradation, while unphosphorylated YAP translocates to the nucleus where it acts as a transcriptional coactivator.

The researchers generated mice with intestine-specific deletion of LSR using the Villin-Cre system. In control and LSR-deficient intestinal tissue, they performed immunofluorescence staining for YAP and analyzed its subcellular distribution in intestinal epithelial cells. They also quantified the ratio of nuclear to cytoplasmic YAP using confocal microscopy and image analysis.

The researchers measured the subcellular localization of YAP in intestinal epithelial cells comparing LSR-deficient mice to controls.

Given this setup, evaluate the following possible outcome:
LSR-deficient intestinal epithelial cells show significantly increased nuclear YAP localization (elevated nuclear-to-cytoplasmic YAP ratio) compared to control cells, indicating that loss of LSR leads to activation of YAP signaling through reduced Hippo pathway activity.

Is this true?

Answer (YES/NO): NO